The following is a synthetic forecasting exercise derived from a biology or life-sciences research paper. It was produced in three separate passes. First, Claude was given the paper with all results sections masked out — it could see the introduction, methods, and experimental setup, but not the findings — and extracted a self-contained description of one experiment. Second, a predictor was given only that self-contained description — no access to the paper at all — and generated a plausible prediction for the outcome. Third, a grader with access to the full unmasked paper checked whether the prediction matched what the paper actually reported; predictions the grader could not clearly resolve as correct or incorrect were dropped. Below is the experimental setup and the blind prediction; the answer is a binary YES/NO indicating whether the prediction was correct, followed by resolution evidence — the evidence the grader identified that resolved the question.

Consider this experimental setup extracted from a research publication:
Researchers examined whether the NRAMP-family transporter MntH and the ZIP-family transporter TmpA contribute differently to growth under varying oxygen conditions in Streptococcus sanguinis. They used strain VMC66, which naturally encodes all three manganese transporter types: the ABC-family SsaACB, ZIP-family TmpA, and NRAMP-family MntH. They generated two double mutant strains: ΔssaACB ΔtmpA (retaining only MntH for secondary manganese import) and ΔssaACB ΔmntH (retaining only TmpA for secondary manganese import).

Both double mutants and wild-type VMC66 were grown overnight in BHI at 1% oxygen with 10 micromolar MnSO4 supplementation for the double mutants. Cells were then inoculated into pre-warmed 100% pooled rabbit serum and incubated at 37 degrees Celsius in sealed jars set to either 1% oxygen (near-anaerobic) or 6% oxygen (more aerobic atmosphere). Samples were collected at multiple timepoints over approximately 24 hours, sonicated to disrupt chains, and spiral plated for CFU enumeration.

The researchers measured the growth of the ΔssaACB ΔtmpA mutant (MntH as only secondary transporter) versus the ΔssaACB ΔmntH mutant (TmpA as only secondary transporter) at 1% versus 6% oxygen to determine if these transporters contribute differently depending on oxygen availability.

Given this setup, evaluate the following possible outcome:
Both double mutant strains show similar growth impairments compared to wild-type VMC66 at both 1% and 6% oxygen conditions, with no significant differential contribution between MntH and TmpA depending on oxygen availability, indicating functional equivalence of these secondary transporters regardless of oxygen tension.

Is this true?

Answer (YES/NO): NO